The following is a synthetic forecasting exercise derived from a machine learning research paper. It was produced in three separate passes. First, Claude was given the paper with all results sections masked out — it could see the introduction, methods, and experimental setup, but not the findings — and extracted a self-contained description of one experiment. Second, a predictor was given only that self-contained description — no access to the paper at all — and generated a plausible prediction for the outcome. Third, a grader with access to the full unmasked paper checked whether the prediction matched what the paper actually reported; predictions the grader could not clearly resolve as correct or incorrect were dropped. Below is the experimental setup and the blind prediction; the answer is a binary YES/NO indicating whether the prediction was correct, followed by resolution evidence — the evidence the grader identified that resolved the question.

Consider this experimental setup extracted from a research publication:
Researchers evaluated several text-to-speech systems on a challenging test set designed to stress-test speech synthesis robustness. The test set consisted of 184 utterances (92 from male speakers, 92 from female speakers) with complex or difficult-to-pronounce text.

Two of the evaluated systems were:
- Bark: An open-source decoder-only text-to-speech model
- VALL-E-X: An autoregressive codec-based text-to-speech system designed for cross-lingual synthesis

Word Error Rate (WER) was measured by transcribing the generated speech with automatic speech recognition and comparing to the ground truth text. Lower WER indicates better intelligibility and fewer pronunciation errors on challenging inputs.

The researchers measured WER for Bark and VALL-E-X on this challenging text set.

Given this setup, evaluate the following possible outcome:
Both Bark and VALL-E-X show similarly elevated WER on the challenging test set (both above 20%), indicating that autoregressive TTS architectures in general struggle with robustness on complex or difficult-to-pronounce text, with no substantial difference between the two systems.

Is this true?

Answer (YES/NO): NO